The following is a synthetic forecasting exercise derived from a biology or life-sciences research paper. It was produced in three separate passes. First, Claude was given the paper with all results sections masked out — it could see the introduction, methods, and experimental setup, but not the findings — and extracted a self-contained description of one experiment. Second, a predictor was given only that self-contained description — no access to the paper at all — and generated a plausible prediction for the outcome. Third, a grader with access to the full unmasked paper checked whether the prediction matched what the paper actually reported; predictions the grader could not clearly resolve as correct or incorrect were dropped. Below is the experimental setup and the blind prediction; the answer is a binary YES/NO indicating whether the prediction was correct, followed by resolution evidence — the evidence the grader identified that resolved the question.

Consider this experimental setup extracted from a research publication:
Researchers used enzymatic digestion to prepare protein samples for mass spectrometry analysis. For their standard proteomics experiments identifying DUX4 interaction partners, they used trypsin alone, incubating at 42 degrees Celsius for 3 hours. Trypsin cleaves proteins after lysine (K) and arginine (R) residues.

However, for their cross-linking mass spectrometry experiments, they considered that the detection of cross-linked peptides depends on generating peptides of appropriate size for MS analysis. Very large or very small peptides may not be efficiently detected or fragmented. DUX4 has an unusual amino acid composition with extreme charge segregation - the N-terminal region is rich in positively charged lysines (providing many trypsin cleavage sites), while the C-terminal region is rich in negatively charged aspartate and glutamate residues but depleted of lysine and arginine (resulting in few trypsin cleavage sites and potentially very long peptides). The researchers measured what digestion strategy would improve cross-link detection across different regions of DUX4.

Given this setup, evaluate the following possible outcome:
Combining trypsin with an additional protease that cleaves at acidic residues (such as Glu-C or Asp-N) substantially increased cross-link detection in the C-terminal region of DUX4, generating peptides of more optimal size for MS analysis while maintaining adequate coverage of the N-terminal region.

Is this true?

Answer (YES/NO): YES